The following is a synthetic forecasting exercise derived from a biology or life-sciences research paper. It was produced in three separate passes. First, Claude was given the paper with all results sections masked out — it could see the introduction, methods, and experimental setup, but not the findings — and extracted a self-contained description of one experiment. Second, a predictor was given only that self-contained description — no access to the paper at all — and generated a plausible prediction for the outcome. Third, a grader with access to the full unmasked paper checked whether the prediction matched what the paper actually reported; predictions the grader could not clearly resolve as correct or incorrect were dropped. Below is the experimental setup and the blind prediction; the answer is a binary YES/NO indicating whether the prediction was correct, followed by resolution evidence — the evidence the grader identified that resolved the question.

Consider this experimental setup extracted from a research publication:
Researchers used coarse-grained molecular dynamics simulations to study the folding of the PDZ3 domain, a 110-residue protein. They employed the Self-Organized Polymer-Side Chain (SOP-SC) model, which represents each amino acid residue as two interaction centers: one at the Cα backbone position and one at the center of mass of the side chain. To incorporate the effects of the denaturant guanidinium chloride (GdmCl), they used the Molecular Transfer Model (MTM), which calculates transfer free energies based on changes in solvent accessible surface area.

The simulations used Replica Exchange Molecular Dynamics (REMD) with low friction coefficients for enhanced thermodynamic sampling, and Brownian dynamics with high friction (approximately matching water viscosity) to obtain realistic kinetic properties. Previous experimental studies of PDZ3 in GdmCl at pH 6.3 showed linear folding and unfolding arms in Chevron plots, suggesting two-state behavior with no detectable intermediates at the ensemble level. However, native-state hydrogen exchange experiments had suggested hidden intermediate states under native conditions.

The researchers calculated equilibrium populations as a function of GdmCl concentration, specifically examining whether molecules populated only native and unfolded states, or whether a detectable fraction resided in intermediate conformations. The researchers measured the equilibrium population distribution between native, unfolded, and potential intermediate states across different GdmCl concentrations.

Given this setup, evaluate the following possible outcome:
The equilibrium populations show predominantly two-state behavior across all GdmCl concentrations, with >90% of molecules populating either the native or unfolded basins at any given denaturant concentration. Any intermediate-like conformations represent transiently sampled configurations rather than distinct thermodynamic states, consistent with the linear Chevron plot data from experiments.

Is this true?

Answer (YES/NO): NO